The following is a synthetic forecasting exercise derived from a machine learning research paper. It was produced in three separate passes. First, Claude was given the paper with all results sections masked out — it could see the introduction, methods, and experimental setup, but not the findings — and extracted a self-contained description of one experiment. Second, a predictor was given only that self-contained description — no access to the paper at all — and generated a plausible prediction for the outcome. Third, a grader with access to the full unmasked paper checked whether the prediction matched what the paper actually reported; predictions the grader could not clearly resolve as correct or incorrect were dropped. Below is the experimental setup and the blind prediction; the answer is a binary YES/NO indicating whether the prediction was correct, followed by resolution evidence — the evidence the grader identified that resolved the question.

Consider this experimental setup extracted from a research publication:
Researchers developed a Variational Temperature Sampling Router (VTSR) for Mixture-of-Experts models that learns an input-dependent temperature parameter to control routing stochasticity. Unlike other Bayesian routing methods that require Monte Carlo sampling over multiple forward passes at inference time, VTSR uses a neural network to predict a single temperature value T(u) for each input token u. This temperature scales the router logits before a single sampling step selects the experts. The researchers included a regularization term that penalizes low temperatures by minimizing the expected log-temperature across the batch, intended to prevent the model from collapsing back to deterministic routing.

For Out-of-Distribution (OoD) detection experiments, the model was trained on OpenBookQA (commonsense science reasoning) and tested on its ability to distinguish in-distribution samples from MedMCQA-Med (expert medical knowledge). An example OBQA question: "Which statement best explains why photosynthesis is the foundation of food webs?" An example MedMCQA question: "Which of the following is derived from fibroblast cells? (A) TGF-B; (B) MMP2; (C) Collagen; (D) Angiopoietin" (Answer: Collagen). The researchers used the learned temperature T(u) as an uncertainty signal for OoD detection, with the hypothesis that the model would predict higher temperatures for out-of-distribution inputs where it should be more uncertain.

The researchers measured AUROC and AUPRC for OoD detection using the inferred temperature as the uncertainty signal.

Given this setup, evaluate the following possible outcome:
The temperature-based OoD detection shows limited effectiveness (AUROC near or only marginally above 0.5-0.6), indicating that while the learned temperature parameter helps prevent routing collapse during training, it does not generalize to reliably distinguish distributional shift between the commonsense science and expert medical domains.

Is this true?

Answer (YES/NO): YES